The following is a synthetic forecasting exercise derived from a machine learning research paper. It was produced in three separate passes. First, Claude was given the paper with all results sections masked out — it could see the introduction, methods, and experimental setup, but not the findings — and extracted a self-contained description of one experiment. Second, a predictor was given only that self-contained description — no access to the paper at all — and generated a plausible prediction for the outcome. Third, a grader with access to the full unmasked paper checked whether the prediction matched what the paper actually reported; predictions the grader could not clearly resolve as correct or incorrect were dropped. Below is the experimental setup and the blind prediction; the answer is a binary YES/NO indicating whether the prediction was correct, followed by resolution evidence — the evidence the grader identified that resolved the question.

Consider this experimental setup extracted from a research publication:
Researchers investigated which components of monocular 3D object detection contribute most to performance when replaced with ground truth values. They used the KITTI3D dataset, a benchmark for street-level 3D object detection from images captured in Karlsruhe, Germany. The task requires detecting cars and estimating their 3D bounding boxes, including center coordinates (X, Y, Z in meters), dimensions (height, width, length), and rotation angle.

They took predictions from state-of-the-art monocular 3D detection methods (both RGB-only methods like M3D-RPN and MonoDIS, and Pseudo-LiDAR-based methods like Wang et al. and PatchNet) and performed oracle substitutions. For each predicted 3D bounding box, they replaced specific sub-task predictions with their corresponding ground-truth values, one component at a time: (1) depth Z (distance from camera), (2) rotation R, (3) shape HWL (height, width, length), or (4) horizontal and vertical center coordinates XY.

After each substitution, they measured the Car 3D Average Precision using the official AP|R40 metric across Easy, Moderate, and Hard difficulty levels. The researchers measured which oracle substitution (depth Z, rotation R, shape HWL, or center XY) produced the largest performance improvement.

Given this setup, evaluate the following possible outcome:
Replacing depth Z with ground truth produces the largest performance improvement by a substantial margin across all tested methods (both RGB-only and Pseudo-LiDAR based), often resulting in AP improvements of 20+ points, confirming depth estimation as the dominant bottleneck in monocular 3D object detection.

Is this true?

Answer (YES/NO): YES